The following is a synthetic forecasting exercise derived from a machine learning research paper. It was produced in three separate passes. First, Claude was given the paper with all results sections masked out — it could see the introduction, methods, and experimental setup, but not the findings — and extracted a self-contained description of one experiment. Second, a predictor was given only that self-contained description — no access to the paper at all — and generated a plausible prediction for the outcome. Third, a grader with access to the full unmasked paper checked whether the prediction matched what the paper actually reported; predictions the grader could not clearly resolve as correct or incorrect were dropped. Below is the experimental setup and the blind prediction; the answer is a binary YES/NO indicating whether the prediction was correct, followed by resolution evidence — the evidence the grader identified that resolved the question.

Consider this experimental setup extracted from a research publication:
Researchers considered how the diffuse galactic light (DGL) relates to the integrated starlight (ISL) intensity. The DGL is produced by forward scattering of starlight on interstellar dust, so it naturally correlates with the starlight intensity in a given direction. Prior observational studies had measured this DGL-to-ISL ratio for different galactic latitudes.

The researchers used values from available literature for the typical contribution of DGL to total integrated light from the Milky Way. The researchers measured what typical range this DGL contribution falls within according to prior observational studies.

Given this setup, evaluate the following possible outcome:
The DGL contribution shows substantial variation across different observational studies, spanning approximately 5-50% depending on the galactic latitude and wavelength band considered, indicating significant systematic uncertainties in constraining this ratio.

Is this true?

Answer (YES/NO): NO